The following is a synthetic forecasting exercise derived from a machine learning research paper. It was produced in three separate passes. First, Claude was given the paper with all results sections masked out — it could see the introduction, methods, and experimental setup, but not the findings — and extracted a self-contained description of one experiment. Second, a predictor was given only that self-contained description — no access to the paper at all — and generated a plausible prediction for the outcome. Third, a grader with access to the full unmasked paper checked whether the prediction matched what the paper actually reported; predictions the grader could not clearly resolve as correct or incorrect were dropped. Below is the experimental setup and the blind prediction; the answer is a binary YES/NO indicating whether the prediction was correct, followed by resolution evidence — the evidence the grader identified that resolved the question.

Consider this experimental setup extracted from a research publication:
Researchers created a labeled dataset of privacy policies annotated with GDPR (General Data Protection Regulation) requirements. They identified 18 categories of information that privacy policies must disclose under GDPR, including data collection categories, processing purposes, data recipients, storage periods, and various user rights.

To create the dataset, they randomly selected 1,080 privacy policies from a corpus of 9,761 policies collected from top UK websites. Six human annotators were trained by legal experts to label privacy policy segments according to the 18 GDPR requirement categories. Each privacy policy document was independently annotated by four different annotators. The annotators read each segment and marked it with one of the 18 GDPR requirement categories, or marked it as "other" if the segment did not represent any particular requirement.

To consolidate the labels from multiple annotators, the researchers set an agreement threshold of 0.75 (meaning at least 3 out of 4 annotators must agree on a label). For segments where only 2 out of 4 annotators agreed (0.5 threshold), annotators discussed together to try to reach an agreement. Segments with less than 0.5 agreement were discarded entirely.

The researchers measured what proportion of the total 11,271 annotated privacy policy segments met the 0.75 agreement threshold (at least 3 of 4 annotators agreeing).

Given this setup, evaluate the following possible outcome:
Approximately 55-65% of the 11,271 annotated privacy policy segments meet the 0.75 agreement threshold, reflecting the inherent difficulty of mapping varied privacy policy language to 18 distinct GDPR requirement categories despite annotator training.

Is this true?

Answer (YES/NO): NO